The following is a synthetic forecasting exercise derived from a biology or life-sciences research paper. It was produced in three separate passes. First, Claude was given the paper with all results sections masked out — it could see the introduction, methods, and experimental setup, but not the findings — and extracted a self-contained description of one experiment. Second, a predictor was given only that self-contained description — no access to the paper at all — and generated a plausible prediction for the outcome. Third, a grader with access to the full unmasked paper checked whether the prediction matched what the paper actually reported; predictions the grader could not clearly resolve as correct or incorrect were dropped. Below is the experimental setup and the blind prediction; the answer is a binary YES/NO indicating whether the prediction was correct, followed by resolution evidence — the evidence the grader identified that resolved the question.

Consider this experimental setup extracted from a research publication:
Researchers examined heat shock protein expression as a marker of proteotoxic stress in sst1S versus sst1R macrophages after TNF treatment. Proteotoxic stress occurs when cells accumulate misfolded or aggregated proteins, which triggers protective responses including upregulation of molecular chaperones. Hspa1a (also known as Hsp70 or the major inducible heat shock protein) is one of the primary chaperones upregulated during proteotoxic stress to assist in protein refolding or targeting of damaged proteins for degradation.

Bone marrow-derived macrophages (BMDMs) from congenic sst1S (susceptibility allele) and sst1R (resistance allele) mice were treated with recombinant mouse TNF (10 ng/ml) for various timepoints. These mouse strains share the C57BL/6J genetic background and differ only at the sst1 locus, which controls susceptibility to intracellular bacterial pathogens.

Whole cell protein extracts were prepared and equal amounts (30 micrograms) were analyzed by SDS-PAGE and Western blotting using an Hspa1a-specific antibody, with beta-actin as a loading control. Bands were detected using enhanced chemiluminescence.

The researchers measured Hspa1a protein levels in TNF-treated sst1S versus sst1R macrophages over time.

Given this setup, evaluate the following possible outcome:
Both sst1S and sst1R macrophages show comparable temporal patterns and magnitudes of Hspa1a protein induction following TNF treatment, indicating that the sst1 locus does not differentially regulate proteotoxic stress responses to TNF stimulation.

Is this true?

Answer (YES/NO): NO